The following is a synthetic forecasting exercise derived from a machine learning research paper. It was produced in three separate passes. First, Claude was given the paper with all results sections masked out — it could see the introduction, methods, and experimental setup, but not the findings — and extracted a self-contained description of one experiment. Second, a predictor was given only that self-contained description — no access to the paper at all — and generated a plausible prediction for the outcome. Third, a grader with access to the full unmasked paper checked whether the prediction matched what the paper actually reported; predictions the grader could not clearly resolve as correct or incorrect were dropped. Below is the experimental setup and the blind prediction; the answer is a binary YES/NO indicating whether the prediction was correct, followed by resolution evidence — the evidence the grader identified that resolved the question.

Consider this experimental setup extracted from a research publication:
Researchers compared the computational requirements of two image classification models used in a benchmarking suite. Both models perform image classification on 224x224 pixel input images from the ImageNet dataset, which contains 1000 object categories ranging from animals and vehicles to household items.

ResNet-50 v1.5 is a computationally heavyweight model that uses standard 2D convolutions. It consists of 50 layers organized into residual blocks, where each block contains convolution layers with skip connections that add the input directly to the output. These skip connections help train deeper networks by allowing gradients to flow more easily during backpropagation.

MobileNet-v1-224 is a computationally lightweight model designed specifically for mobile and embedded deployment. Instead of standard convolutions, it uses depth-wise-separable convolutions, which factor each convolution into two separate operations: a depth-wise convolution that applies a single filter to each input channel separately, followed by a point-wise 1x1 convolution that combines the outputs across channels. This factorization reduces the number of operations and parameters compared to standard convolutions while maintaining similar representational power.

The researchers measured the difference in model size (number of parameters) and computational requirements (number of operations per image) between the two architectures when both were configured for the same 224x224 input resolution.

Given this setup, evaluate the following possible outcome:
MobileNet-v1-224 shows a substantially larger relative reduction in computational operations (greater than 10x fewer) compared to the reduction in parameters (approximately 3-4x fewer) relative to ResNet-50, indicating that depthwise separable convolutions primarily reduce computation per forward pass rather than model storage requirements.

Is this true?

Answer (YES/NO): NO